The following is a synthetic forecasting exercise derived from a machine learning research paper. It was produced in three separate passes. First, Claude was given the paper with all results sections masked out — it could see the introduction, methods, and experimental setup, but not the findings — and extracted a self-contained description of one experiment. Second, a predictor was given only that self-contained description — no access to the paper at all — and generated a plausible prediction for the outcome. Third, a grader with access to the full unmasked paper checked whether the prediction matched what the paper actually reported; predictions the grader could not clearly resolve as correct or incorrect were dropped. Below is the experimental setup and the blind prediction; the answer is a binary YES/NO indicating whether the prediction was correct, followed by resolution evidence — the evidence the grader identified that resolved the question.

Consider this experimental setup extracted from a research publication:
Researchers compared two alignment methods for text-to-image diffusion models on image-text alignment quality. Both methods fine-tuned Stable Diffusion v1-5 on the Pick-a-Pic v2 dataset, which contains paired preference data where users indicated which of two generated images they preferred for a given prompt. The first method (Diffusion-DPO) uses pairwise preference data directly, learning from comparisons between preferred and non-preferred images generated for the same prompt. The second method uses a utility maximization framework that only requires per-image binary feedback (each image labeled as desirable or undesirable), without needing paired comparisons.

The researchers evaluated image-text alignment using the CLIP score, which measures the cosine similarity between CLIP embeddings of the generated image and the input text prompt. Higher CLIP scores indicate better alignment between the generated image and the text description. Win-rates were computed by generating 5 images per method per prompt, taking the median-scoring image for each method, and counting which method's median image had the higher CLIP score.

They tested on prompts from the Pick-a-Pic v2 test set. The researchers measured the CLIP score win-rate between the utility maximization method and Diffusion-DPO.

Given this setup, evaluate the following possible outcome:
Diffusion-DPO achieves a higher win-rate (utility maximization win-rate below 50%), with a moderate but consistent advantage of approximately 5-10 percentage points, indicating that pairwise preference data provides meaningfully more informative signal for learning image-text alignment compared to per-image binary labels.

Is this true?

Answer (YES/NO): NO